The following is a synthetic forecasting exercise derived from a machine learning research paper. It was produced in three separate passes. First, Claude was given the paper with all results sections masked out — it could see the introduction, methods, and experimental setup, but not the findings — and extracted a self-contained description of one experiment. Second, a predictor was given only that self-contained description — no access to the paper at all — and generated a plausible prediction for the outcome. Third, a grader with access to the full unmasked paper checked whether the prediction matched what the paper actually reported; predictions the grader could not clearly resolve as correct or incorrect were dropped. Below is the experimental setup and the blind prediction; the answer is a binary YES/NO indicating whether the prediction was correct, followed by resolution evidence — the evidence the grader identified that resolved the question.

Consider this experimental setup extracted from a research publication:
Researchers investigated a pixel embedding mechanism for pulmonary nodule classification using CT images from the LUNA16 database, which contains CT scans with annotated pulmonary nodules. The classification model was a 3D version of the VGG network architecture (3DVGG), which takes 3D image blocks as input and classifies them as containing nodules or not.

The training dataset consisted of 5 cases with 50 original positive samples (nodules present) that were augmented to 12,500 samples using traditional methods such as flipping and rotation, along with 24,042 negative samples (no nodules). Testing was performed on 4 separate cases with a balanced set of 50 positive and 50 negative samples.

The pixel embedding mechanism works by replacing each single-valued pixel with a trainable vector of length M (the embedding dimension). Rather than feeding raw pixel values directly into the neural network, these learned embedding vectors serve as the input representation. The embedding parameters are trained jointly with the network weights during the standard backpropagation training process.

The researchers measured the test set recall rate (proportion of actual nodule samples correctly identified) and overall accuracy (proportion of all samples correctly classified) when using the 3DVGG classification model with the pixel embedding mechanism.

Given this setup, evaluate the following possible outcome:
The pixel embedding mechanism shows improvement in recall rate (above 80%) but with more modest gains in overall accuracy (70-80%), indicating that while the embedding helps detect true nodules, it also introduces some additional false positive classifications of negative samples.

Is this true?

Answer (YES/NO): NO